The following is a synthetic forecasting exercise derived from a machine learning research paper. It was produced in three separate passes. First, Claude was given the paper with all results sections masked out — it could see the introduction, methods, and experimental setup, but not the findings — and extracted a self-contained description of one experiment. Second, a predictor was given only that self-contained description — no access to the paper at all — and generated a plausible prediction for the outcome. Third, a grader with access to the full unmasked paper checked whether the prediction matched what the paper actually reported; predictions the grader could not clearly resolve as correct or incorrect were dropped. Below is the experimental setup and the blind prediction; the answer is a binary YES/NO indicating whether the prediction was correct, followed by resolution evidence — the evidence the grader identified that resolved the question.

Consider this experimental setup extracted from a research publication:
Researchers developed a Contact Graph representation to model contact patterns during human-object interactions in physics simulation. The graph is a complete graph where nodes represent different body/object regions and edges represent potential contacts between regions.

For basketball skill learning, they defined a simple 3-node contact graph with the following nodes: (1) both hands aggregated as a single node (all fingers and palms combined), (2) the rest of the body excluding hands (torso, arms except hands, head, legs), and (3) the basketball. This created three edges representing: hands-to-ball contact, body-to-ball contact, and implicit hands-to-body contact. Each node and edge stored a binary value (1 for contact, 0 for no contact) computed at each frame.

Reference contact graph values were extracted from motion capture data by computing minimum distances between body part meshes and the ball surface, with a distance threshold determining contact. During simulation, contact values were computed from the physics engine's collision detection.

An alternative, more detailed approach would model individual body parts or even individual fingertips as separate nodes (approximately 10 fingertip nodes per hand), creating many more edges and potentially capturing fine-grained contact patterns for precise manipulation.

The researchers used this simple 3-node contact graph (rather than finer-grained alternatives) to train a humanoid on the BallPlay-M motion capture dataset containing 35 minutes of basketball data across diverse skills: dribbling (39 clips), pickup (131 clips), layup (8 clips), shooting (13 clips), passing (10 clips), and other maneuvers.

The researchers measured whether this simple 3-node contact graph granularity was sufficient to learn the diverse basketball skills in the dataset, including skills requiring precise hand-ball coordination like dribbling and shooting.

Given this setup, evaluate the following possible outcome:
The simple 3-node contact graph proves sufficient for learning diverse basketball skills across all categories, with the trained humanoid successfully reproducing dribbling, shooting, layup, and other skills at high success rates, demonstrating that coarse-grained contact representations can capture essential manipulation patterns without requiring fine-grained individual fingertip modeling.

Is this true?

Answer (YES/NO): YES